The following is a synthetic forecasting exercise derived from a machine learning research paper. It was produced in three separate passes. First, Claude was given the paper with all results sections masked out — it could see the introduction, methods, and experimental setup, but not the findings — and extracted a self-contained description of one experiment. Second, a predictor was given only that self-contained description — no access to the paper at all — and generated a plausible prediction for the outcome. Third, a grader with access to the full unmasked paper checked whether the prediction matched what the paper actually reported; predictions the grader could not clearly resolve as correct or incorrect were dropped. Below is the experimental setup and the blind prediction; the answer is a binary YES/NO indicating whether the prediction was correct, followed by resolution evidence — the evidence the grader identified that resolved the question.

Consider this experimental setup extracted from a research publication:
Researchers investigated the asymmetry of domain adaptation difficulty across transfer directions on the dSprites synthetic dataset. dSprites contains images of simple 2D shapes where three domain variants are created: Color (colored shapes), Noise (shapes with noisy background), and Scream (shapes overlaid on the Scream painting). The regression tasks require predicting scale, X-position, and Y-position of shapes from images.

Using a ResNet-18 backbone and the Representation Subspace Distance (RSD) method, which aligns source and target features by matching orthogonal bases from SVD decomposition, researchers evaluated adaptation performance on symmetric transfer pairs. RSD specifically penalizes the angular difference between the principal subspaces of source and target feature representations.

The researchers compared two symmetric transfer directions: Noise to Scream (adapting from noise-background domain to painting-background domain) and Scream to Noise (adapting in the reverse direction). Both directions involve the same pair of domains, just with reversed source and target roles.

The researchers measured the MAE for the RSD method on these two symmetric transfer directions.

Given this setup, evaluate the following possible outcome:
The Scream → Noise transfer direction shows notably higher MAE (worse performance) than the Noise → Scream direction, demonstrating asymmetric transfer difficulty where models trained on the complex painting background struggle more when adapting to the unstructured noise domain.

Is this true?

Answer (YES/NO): NO